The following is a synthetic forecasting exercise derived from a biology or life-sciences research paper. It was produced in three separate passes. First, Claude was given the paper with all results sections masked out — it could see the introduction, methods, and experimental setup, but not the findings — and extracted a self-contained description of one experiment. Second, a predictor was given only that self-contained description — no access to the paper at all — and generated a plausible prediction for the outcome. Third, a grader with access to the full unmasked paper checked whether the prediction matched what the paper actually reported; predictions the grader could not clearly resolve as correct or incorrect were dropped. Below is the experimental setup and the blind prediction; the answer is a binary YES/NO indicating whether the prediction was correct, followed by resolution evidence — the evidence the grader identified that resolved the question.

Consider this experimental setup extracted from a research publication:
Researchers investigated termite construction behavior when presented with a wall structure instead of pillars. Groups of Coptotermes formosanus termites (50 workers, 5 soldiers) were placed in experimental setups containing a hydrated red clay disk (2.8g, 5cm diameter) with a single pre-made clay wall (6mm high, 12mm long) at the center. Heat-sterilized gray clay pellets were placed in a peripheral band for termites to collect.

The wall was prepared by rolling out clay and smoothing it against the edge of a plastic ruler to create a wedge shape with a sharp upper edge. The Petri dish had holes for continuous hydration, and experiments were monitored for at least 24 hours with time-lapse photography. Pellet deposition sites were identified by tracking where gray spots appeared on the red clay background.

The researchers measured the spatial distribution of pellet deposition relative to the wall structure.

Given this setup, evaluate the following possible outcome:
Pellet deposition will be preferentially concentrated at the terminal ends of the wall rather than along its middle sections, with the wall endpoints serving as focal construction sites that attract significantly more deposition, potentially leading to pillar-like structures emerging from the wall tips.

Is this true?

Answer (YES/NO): YES